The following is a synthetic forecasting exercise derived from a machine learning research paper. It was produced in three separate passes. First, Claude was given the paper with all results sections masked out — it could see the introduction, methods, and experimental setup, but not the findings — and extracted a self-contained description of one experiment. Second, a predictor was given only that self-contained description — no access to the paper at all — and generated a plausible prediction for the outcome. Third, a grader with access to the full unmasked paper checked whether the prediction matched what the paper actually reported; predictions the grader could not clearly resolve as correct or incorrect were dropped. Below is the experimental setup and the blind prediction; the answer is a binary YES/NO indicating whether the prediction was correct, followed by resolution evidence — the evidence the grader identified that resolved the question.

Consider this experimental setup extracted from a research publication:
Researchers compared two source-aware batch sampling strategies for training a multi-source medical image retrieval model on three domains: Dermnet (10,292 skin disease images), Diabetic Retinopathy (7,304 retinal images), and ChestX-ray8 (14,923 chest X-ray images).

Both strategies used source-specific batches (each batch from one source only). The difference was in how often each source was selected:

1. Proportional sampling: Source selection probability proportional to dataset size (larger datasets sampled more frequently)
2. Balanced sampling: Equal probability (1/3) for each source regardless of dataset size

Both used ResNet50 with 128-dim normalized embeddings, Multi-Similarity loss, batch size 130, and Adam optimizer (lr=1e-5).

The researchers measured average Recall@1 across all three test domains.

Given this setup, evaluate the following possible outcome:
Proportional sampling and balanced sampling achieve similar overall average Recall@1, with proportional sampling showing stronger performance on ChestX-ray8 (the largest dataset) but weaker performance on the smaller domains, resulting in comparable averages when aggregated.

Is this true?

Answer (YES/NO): NO